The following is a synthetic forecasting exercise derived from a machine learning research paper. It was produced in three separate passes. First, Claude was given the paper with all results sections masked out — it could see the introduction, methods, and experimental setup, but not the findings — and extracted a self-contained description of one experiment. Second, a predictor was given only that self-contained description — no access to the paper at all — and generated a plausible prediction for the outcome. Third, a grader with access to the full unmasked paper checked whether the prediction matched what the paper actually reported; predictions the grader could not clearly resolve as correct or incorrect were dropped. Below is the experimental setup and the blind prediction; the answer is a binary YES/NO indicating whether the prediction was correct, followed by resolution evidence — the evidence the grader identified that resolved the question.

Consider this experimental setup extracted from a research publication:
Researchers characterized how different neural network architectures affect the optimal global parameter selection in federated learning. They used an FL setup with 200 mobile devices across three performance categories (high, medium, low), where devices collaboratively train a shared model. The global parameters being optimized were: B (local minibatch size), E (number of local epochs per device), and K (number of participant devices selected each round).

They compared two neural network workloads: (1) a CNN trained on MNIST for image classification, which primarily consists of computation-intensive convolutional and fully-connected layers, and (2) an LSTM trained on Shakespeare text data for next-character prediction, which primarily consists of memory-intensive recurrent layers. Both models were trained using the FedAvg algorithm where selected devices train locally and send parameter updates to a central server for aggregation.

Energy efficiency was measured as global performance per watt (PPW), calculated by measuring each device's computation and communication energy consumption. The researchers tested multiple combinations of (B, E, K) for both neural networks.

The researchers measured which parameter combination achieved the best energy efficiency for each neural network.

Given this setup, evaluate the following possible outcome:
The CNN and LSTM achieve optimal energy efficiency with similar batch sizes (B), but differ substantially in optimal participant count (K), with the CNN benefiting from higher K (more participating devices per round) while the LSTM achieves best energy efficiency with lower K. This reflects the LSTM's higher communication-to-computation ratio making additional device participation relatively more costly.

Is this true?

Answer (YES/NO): NO